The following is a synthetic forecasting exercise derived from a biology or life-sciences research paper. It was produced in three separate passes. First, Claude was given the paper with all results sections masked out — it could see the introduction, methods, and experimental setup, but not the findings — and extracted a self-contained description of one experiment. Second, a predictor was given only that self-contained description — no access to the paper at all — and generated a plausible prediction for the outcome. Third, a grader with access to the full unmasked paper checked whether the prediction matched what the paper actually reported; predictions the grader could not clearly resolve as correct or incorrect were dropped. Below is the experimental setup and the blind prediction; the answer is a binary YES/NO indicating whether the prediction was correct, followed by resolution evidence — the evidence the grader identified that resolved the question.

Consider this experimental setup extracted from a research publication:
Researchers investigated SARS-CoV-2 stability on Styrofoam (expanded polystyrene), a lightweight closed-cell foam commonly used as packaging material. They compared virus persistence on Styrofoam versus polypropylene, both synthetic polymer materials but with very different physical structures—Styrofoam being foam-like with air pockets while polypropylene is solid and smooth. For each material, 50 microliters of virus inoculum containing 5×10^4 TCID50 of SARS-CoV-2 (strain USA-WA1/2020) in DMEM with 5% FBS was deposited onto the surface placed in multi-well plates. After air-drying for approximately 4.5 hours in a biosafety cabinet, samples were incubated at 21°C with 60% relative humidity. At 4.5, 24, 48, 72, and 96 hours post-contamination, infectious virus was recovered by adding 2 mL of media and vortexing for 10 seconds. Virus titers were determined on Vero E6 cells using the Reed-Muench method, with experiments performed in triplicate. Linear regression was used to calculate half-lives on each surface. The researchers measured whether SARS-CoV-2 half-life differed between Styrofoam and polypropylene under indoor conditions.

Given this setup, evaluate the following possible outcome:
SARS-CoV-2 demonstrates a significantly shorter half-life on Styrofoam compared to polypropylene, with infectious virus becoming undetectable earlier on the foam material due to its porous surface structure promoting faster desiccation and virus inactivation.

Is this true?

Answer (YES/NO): NO